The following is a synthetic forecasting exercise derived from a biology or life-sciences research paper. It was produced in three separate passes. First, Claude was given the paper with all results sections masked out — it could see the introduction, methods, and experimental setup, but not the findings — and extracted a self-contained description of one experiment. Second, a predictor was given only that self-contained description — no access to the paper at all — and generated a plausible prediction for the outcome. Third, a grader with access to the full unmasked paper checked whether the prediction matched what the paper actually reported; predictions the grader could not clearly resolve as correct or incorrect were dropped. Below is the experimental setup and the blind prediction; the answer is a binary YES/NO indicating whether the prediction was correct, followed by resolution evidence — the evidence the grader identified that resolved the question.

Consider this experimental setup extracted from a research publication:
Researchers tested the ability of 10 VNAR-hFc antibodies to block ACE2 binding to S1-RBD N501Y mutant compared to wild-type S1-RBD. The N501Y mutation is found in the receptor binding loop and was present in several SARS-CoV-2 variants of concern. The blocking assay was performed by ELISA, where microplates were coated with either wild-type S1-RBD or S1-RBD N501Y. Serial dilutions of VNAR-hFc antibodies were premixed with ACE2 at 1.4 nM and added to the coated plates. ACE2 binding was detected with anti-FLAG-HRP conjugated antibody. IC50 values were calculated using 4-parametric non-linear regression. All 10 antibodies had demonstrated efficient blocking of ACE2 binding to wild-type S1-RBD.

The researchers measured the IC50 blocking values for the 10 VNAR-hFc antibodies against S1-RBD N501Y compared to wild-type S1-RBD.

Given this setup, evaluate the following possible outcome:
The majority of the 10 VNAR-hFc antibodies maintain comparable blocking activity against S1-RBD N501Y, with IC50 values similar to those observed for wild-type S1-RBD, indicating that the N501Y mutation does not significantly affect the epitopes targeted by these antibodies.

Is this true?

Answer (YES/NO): YES